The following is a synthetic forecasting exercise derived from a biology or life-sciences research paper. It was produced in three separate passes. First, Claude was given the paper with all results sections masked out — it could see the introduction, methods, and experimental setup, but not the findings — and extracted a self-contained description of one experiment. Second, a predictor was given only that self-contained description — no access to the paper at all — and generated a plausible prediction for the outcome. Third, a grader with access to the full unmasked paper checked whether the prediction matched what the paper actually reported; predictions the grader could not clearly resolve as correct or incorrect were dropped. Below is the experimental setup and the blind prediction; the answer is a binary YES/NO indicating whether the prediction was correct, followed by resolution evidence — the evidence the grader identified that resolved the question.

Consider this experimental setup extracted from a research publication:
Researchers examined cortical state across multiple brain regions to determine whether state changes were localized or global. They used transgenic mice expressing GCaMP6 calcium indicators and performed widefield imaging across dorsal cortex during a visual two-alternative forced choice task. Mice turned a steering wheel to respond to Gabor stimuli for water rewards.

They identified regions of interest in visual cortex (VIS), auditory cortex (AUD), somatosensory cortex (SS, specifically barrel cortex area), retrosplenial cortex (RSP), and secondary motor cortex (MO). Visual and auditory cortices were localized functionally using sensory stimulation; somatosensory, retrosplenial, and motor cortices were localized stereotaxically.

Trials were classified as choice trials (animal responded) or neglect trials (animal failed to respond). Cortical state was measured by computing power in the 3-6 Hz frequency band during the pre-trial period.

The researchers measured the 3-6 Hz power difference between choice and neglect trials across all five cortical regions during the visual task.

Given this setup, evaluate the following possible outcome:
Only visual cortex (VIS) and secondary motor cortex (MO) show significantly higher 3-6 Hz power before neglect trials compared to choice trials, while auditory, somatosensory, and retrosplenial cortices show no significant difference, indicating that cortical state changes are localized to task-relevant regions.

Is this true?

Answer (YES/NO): NO